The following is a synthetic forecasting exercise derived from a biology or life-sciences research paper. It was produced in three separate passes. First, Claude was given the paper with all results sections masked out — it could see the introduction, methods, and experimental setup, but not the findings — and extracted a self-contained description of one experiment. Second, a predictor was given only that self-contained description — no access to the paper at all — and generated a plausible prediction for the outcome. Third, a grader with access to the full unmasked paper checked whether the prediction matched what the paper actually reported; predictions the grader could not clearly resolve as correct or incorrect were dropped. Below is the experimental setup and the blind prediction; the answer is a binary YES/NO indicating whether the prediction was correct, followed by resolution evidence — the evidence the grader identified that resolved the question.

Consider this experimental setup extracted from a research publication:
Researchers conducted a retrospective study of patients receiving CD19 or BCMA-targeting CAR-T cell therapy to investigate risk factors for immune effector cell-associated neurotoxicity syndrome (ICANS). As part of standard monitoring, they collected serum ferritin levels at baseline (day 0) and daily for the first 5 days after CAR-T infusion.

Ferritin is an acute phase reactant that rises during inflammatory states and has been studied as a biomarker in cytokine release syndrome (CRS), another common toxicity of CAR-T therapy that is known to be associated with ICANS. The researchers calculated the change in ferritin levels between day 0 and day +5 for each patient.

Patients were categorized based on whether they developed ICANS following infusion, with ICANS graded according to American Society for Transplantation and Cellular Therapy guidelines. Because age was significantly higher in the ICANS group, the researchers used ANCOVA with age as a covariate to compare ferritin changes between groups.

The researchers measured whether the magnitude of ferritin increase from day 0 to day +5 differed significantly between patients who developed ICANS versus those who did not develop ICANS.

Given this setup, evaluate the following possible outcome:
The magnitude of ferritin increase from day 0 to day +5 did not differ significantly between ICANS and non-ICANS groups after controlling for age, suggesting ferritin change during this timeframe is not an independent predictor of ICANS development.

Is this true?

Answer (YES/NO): NO